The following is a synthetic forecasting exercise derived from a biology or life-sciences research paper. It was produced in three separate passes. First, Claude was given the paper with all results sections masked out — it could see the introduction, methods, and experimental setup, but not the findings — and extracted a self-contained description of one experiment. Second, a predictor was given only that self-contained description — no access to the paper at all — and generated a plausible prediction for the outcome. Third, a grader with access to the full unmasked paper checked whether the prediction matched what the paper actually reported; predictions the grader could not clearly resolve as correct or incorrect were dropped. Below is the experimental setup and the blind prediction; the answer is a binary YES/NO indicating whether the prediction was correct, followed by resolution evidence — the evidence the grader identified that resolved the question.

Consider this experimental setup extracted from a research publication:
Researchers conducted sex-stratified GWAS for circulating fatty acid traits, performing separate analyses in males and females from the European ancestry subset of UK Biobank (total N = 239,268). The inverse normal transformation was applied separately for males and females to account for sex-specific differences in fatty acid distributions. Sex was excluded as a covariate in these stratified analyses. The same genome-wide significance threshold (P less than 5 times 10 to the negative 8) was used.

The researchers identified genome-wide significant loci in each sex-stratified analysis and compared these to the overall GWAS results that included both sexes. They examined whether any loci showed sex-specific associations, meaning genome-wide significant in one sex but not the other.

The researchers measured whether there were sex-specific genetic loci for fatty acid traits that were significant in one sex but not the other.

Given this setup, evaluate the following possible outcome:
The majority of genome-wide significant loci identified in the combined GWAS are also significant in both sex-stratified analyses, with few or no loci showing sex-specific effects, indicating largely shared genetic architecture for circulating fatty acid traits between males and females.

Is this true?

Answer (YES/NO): YES